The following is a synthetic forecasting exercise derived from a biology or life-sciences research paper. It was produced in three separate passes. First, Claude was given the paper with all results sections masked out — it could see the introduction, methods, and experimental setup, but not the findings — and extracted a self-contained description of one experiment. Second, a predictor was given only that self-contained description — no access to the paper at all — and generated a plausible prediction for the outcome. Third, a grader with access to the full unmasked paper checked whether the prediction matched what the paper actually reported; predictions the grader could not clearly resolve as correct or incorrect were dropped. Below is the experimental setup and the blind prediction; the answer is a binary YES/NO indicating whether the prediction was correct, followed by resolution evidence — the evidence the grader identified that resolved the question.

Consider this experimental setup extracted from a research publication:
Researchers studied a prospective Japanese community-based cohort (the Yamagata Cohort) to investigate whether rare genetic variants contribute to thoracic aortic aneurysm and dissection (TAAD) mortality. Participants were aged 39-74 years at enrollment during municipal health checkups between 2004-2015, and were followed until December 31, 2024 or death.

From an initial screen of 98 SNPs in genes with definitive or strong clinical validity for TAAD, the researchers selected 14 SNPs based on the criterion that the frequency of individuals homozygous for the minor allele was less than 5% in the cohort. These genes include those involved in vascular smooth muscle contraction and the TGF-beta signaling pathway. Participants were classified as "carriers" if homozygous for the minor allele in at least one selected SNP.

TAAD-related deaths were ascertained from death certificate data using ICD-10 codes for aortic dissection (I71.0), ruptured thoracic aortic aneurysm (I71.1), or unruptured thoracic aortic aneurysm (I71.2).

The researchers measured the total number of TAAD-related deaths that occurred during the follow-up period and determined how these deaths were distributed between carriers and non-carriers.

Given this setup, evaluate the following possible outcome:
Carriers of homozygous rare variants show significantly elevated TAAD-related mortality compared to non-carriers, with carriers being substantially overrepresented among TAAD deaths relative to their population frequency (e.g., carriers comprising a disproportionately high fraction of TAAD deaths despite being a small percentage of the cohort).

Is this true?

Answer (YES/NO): YES